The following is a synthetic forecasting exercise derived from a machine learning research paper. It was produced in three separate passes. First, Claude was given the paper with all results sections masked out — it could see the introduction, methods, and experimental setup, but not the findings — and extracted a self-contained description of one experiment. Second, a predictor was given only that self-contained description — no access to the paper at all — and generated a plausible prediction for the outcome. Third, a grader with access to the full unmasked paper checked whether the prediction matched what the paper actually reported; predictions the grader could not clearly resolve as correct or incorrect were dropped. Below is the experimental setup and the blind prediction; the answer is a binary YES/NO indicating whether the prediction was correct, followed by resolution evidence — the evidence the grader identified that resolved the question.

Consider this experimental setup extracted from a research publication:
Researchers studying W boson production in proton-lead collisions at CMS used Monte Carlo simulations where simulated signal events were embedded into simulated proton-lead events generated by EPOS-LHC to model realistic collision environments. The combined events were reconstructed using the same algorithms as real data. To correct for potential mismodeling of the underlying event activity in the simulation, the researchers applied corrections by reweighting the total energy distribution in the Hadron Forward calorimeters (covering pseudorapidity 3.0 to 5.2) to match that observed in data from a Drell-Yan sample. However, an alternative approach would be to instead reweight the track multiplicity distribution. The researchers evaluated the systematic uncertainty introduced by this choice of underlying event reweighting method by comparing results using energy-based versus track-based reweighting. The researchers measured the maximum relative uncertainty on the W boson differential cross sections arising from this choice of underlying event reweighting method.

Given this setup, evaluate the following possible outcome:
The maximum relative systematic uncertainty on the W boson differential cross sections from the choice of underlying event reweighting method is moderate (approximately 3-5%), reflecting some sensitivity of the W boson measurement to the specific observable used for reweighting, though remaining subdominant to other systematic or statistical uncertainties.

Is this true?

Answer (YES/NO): NO